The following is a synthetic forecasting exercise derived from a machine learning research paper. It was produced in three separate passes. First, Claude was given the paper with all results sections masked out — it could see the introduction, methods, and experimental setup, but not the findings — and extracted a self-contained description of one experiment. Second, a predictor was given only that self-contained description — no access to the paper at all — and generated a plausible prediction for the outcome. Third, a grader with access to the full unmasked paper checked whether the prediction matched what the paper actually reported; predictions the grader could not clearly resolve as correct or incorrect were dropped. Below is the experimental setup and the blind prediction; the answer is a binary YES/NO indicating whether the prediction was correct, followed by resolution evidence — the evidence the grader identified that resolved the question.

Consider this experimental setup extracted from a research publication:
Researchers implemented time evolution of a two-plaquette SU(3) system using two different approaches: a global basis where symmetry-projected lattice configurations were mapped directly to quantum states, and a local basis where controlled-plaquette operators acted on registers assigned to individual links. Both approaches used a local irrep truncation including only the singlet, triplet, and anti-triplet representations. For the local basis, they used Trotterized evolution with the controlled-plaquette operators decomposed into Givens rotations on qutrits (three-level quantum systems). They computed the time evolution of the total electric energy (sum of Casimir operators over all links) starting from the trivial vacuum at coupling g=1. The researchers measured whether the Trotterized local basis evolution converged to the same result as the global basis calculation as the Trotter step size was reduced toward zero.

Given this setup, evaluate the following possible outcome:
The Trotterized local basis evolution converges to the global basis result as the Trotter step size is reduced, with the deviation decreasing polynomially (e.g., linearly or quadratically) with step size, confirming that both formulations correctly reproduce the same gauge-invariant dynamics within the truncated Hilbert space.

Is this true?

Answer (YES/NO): YES